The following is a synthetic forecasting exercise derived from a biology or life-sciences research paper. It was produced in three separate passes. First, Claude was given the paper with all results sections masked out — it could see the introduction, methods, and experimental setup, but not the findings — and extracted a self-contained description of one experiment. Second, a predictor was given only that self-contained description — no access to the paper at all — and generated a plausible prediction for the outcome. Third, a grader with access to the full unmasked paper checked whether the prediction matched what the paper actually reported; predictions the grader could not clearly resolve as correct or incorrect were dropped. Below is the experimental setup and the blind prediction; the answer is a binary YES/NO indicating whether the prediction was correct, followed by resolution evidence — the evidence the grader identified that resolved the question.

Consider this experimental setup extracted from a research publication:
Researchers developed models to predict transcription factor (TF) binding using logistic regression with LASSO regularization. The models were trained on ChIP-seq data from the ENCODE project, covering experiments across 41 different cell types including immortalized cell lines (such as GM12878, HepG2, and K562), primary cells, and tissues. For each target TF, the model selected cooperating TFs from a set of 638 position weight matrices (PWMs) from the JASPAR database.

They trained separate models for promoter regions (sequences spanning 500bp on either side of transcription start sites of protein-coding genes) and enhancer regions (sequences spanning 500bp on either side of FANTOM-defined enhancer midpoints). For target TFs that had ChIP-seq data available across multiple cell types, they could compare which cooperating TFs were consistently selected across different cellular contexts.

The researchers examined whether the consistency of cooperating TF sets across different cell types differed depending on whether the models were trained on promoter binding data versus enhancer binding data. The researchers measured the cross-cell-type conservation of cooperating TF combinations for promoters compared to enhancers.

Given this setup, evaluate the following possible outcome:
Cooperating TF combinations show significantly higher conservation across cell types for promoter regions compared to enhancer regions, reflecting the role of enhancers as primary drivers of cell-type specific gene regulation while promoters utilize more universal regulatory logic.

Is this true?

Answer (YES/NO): YES